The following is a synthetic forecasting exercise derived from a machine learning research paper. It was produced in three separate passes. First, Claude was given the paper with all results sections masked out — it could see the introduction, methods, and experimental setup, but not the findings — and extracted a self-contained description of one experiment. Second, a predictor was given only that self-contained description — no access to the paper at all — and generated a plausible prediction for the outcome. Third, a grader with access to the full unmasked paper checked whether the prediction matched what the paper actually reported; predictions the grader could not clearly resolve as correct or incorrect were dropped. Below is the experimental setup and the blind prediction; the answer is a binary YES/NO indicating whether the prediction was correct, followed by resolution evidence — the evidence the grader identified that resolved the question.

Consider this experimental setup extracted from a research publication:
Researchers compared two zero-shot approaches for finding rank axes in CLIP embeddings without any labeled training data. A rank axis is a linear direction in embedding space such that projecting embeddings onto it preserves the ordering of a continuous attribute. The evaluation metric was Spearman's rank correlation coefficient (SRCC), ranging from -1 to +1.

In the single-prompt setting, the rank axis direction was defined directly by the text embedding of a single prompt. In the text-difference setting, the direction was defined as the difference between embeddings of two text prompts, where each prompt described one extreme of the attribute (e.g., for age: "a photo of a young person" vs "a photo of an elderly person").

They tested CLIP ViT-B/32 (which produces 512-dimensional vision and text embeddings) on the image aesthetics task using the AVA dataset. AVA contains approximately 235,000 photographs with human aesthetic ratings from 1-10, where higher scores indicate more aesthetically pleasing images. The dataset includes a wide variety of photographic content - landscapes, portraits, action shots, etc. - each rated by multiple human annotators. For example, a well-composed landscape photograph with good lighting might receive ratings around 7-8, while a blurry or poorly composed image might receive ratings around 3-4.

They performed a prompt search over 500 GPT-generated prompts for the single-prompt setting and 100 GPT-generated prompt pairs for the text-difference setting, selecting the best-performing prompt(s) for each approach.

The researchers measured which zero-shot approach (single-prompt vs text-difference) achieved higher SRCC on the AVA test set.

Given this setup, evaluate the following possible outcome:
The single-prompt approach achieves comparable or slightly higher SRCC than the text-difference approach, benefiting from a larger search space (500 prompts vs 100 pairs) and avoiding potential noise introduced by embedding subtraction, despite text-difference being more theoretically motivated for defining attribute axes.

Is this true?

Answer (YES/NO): NO